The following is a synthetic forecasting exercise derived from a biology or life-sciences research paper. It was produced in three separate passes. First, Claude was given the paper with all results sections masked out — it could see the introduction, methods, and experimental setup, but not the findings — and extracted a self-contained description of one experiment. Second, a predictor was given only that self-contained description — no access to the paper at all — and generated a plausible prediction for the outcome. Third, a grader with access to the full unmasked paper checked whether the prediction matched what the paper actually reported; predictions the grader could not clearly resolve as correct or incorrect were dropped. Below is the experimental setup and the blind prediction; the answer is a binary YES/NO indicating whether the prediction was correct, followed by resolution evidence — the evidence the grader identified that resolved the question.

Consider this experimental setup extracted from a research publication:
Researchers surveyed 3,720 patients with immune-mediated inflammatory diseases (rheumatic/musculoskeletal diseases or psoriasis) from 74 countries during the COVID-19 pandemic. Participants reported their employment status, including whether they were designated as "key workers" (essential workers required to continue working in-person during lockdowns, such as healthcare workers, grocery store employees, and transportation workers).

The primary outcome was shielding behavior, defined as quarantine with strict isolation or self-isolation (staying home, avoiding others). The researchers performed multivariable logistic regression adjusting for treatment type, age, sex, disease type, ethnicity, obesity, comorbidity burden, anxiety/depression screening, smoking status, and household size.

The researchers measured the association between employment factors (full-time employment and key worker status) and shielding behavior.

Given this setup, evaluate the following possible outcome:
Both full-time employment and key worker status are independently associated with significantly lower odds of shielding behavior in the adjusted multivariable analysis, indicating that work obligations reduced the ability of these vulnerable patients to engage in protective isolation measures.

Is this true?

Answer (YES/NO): YES